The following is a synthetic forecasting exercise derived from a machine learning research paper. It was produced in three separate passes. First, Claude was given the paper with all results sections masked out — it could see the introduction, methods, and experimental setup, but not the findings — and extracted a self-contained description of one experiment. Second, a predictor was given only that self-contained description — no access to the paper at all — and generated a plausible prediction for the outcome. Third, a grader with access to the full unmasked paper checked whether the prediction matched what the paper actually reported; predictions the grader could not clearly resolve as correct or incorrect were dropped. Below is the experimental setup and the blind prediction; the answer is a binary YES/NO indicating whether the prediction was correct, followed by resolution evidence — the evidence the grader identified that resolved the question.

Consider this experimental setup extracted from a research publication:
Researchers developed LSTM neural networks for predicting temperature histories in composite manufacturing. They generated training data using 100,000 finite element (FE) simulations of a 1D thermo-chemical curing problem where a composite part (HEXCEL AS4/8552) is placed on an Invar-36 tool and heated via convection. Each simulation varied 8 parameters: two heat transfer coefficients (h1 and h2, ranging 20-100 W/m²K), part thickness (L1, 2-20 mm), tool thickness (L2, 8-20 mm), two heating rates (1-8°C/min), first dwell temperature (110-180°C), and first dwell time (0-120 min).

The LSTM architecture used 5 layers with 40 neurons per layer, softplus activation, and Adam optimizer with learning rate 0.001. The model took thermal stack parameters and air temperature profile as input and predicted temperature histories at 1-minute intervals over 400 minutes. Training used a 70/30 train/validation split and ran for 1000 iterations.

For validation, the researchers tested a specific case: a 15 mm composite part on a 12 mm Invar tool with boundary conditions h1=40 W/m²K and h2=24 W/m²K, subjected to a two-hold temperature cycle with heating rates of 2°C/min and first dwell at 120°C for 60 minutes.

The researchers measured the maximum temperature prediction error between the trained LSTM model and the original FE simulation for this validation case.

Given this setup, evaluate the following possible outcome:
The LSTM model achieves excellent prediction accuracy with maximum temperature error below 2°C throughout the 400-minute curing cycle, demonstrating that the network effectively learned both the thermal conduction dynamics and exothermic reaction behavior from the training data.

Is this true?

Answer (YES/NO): YES